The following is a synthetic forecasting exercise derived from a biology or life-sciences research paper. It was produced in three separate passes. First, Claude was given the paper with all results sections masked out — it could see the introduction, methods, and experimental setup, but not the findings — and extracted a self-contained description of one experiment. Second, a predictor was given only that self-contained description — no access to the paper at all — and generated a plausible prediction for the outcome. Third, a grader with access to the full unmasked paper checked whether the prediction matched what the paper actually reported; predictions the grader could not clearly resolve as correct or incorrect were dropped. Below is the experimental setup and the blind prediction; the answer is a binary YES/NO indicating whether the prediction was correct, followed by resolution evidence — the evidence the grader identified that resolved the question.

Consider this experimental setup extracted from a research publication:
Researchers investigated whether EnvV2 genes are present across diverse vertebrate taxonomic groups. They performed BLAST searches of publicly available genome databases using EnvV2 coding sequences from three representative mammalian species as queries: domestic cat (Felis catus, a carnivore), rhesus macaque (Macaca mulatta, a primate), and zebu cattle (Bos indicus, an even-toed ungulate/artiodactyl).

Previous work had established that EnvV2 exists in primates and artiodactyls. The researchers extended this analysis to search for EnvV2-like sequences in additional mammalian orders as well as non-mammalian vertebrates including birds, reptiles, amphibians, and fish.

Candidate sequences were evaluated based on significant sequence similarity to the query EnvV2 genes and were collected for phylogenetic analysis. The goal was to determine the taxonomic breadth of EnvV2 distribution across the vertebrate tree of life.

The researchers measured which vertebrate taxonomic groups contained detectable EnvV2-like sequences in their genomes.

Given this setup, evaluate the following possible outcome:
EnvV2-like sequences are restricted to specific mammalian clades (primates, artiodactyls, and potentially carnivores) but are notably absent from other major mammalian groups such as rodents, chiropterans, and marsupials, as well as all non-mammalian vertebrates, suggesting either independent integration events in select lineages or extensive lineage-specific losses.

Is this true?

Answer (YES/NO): NO